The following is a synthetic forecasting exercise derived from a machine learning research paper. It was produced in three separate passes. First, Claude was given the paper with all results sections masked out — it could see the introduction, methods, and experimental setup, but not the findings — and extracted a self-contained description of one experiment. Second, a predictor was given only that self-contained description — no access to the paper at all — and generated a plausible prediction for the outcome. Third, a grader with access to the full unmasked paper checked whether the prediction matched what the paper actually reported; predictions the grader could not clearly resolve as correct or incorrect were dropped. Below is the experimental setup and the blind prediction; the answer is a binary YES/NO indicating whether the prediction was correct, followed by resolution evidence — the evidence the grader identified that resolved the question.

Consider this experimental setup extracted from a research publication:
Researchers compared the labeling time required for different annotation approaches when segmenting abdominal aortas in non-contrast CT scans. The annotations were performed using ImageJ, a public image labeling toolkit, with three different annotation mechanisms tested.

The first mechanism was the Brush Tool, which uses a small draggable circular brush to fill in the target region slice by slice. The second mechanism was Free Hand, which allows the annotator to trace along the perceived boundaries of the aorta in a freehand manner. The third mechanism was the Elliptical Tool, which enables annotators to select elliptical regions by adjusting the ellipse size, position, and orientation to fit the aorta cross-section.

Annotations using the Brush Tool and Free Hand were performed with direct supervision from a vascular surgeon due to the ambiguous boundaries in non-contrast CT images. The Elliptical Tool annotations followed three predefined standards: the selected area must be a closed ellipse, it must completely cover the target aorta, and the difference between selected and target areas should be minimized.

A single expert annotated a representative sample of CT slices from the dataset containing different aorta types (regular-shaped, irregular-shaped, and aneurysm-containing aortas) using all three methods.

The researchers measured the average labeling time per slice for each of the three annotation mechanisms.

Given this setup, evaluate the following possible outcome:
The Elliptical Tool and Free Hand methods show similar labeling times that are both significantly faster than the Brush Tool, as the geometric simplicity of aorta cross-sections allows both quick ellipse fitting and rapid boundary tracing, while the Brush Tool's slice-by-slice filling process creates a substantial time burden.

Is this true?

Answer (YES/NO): NO